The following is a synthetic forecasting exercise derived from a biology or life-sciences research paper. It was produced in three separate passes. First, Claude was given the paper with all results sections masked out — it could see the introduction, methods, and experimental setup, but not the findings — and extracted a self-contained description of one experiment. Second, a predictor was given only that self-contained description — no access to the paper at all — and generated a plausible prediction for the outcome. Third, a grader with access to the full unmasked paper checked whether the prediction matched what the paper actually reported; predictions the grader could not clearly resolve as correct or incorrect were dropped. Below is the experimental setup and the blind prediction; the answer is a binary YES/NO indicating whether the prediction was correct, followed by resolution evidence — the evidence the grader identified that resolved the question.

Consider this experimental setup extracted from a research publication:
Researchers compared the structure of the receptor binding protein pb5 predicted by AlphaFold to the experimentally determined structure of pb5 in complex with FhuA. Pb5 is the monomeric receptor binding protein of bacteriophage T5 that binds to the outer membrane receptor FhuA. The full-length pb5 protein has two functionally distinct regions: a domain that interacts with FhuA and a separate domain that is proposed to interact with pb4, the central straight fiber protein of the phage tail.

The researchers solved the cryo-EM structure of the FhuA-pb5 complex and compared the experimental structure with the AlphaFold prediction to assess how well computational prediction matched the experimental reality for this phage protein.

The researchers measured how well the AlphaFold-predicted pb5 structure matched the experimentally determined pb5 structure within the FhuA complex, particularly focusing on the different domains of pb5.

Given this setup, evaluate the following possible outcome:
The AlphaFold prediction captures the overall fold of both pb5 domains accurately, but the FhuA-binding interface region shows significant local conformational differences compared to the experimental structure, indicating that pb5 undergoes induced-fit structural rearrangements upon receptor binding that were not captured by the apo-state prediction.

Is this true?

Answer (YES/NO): NO